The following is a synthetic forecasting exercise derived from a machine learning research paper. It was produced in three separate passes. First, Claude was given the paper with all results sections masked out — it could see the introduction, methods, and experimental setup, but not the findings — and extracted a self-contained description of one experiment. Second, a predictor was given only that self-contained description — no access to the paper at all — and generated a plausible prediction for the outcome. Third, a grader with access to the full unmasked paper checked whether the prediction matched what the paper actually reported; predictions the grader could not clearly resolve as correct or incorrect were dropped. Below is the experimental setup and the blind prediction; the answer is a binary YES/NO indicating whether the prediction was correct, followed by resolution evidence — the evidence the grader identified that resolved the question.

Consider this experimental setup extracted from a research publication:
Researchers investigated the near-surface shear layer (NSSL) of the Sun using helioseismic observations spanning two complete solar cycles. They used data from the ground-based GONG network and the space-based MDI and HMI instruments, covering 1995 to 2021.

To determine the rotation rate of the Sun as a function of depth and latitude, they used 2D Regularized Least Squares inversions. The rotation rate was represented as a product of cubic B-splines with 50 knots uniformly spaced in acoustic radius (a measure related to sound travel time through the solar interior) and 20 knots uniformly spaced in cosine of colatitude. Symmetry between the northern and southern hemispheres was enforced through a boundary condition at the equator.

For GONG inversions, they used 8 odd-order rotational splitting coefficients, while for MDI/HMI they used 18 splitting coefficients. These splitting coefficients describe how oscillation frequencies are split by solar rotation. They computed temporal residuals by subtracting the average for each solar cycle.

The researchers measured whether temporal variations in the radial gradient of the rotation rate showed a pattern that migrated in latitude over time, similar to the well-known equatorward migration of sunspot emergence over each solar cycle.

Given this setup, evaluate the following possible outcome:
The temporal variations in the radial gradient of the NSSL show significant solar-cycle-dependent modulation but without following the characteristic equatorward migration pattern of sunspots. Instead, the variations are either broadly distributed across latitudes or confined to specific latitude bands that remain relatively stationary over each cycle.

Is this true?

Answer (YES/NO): NO